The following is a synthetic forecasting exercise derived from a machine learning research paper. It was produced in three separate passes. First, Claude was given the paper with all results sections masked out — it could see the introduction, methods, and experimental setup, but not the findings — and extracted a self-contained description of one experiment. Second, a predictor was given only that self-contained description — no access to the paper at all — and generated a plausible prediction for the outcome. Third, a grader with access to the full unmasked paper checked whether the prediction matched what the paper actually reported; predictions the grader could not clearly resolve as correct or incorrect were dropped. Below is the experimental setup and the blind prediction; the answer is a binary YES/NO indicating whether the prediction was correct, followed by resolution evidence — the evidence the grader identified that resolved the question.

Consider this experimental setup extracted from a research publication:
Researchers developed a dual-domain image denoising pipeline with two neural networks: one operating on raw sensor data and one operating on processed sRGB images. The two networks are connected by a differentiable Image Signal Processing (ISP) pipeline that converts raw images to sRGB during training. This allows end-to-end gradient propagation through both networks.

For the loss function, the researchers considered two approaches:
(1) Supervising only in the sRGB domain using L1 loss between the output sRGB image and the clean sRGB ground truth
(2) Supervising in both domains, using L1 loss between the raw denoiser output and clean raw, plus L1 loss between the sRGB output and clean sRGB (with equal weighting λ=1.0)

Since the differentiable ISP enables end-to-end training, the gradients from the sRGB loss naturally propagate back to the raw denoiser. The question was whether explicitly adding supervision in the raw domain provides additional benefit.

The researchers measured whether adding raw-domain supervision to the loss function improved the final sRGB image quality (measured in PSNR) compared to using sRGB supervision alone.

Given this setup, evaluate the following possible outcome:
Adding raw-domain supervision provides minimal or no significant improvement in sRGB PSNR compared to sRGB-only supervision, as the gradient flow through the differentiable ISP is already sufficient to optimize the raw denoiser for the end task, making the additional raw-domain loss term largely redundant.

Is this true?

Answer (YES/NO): NO